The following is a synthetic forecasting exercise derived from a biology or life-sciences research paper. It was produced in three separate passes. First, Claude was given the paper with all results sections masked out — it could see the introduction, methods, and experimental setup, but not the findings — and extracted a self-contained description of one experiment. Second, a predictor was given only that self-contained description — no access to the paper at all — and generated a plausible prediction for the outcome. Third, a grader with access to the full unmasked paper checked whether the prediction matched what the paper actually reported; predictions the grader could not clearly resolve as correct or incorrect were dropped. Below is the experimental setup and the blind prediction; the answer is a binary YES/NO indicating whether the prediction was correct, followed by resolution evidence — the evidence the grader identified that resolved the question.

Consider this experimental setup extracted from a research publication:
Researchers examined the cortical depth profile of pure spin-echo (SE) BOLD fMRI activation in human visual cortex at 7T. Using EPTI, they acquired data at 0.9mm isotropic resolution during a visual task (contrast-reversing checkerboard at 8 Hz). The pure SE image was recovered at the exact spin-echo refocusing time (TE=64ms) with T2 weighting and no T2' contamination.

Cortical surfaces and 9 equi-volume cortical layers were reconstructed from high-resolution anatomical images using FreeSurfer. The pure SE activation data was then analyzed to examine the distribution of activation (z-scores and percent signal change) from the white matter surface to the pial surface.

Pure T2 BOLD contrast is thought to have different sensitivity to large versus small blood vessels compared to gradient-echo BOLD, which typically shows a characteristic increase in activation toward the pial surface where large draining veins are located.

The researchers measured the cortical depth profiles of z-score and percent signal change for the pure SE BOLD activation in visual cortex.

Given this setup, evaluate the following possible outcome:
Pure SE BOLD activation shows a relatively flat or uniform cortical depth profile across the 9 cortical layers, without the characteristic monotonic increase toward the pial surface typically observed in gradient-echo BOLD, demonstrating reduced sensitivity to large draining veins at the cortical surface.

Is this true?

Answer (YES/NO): YES